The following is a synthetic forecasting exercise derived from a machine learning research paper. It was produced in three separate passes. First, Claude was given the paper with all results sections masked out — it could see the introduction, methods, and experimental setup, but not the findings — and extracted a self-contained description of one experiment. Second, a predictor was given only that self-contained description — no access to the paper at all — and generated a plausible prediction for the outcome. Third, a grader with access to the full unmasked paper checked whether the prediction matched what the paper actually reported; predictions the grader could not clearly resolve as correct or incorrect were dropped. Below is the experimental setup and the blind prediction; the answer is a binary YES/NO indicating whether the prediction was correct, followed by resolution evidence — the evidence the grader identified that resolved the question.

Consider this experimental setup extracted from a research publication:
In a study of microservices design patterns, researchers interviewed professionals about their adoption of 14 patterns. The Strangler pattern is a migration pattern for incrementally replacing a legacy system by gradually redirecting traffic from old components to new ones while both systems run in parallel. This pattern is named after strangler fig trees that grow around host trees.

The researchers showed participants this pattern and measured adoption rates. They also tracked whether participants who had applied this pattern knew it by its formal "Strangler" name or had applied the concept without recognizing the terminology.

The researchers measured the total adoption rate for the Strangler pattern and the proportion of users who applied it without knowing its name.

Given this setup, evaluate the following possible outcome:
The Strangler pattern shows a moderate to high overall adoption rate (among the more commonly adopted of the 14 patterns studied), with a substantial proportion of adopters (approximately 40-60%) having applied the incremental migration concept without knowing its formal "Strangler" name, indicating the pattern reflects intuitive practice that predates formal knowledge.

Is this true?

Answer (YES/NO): NO